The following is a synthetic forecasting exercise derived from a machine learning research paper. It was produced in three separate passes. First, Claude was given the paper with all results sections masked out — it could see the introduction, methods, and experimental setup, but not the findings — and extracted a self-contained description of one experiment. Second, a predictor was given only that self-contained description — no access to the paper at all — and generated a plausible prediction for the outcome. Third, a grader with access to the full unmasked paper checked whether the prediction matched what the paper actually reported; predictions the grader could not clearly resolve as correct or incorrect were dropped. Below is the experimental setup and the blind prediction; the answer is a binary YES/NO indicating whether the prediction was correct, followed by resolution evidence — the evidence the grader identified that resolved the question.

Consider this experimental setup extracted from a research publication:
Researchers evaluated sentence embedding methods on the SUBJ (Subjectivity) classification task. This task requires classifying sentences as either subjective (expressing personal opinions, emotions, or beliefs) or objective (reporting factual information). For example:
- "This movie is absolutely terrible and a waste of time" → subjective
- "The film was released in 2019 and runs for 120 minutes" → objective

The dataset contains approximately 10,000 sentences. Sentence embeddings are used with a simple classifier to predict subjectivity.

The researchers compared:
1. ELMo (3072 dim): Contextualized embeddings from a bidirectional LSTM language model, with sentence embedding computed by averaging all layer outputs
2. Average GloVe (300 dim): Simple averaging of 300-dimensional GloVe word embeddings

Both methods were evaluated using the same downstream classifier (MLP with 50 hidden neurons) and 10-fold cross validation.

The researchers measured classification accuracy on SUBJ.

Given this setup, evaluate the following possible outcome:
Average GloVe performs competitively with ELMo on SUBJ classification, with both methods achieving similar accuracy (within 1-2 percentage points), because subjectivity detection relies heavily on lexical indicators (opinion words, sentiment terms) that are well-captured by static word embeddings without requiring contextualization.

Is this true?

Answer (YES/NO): NO